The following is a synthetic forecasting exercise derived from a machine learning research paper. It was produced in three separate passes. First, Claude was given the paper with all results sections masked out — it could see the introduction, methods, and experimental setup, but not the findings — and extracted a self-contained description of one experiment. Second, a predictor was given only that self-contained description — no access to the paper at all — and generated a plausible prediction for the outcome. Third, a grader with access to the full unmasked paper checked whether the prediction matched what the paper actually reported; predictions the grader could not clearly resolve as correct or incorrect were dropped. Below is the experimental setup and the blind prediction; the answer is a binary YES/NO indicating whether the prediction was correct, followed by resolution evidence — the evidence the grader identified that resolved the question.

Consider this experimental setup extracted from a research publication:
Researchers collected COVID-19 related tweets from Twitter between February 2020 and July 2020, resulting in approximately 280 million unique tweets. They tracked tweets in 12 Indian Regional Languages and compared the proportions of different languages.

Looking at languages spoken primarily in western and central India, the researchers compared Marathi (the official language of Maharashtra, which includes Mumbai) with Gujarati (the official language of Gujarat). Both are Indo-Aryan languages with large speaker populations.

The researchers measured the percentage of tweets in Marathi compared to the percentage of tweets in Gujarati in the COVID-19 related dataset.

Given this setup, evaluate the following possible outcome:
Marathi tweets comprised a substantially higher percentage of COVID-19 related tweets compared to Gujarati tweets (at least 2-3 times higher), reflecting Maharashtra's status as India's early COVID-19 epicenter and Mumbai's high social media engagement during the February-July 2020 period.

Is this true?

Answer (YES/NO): YES